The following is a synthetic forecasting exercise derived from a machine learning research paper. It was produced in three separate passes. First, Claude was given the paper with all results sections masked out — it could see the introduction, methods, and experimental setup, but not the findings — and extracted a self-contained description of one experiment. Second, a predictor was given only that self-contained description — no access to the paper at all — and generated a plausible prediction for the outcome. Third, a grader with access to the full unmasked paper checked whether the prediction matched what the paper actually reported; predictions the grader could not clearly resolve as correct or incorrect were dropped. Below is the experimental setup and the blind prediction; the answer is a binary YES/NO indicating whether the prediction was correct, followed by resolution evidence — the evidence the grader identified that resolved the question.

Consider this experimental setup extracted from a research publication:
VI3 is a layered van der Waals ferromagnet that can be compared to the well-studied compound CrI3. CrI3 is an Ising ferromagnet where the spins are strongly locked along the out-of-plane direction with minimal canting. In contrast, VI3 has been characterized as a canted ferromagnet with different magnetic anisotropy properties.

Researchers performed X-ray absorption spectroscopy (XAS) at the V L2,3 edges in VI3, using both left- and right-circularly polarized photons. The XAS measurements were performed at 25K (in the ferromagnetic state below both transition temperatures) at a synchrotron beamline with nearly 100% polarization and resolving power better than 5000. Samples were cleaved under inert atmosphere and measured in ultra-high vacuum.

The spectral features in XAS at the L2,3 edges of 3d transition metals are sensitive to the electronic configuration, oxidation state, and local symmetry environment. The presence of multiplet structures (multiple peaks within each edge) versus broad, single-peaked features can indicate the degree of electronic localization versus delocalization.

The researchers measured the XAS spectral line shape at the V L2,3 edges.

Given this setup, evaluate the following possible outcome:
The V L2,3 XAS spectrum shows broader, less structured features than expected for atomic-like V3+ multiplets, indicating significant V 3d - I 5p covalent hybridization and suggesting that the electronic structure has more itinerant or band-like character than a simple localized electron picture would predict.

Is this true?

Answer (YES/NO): NO